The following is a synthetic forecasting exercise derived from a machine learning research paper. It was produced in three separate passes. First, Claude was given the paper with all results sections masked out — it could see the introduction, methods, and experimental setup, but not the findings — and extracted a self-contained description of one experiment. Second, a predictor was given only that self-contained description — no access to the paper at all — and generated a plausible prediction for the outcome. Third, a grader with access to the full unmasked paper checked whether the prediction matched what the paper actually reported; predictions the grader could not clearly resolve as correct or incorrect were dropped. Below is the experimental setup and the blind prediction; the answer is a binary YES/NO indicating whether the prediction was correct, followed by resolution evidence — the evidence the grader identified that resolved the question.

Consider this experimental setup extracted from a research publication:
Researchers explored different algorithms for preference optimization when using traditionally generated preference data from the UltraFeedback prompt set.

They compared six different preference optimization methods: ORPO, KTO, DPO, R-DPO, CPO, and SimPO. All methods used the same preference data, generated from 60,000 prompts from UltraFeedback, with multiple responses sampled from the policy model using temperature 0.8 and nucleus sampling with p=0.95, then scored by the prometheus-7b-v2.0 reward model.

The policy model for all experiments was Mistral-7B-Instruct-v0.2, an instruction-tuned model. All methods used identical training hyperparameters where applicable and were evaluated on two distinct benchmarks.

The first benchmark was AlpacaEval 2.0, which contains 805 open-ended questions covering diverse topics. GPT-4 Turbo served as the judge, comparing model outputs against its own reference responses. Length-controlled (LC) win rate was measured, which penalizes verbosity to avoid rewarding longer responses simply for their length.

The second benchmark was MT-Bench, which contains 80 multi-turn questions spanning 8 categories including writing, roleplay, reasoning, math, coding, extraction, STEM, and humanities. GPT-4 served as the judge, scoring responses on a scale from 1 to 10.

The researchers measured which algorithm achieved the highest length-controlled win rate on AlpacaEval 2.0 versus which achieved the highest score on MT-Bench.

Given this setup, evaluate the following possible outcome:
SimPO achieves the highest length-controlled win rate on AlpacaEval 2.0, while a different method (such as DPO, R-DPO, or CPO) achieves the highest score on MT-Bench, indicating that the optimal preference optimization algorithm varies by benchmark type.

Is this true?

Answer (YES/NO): YES